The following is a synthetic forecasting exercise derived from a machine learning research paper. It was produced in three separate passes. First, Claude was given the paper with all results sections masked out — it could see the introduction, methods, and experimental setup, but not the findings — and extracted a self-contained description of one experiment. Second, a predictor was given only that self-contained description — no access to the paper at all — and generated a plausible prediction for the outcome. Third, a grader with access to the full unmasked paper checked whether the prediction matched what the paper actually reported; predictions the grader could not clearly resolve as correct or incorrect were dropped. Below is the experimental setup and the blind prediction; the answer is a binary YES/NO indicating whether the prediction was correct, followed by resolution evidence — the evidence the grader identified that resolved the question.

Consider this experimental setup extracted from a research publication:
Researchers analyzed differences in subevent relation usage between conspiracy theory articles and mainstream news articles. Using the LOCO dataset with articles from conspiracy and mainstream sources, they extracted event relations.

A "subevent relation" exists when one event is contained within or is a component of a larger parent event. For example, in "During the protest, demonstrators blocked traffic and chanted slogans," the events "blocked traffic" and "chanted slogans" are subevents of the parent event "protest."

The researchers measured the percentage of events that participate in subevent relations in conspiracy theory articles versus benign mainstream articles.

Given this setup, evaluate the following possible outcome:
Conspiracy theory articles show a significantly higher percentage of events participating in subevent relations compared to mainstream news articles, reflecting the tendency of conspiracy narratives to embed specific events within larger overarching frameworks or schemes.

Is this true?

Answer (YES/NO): YES